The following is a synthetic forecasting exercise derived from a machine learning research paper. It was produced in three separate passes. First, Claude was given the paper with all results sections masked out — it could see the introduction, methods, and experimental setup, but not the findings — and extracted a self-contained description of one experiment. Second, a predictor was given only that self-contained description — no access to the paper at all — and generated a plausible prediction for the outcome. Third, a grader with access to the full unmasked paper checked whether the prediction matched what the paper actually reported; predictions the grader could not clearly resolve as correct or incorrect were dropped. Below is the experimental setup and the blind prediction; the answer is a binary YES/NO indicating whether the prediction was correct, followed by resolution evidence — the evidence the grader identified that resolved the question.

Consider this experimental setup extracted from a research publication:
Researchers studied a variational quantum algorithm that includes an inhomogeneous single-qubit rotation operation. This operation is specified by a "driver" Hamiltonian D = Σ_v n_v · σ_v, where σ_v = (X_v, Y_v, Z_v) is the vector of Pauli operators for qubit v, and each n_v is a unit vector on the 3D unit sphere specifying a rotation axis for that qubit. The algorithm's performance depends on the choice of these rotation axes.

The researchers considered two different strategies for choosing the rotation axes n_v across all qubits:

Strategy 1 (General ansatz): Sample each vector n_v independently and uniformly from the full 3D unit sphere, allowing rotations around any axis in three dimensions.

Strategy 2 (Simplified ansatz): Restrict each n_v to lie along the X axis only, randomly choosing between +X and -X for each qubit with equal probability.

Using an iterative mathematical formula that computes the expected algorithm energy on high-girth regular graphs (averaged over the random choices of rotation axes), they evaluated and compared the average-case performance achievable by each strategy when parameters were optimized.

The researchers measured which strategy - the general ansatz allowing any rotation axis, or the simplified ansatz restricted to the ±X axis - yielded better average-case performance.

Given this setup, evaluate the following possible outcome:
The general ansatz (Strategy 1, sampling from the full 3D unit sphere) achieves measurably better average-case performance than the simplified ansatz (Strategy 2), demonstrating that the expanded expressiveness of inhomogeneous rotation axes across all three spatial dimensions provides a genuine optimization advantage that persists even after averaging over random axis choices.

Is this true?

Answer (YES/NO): NO